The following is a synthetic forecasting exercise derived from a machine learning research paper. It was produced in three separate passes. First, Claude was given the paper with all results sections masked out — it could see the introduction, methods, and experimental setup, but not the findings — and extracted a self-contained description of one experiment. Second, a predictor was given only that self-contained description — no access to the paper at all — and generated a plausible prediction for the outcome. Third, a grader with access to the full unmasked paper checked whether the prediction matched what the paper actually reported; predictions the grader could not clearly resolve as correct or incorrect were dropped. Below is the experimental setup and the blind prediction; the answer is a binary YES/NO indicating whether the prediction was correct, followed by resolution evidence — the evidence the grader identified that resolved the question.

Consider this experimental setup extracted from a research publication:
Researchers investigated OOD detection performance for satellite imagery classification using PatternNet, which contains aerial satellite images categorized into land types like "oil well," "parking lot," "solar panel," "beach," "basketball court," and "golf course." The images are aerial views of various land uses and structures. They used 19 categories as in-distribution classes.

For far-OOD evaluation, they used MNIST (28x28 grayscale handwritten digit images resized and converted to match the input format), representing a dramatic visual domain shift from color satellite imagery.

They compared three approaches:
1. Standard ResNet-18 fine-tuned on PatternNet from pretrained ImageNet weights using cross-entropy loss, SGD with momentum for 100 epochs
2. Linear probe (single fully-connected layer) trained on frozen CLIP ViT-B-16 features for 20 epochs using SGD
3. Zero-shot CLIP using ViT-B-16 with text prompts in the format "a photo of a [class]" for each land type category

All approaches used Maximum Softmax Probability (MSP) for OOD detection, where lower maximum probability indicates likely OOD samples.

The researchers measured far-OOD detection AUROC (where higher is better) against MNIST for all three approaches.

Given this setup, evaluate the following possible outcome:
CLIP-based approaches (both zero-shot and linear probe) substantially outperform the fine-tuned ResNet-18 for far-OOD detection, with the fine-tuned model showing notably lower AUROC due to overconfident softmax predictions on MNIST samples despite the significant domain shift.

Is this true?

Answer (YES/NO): NO